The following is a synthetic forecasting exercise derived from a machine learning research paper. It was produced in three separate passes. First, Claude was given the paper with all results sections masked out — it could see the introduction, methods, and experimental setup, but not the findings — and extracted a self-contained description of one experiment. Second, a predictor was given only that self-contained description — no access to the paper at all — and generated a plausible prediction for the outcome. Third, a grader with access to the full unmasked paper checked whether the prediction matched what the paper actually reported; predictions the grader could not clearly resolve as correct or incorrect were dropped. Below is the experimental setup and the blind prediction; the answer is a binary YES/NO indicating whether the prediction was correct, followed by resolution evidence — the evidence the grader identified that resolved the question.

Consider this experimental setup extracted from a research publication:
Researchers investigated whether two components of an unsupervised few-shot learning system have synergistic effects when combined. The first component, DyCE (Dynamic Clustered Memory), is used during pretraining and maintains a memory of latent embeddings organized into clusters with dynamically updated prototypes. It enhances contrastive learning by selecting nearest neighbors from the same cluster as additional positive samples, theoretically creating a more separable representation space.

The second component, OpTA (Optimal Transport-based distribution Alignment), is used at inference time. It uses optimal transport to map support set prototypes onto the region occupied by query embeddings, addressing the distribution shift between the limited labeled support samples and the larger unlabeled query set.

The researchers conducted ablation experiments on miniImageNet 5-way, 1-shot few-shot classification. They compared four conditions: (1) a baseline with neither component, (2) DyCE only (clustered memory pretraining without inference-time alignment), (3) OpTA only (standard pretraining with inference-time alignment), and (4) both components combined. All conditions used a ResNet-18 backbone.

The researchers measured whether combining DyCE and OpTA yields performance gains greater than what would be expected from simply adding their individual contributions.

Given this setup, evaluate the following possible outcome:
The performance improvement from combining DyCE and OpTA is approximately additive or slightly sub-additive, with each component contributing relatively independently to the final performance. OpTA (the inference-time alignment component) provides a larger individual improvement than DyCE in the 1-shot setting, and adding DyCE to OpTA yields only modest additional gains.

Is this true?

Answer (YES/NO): NO